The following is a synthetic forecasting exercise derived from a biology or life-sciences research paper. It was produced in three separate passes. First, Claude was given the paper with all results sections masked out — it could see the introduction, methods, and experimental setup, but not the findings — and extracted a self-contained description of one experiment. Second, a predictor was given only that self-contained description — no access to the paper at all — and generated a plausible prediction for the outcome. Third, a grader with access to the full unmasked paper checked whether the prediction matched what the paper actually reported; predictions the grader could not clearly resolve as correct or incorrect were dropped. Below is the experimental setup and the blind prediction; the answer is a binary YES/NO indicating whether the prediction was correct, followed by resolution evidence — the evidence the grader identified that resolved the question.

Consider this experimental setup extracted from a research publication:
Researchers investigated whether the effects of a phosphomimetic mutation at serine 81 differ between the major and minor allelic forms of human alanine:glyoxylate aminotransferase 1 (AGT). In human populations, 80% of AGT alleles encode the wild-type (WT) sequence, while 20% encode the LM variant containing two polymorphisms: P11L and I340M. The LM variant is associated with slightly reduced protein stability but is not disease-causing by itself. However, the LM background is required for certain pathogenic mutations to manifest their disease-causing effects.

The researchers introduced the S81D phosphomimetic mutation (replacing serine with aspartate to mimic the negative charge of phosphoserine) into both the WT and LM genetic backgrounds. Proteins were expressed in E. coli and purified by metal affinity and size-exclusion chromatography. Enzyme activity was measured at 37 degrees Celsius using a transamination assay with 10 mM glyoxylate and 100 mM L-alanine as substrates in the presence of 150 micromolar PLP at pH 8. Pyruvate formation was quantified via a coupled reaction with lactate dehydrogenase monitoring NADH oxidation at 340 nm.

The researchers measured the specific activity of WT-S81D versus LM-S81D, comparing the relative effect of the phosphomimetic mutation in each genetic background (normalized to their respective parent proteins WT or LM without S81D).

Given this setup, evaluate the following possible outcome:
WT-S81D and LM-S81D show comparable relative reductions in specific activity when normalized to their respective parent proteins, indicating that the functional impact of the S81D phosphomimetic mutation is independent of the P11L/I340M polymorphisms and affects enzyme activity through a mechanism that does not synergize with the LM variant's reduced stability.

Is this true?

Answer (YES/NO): YES